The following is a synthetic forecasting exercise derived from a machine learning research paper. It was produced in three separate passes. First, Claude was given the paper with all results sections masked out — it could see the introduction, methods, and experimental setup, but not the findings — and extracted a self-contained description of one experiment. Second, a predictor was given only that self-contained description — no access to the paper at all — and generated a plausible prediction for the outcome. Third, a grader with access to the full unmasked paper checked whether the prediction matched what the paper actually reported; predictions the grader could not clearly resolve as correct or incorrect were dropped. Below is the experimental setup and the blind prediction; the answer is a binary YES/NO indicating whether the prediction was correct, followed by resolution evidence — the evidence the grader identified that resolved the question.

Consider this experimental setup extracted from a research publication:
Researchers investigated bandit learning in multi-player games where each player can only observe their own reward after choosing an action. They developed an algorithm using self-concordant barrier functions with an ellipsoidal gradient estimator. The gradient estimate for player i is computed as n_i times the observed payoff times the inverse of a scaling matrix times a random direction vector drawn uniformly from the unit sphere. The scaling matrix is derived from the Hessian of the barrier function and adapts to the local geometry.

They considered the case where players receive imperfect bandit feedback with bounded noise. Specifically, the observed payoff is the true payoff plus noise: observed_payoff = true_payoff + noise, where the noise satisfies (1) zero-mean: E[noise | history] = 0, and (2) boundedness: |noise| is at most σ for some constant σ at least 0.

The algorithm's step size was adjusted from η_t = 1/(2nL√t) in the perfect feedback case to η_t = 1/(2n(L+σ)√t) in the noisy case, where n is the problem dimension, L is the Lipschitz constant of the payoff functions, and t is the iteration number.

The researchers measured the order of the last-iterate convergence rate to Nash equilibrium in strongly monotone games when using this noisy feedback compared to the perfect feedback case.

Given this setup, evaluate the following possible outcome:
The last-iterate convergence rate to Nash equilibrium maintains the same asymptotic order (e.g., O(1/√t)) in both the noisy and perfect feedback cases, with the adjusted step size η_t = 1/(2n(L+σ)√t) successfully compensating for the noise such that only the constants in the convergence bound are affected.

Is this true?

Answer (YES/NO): YES